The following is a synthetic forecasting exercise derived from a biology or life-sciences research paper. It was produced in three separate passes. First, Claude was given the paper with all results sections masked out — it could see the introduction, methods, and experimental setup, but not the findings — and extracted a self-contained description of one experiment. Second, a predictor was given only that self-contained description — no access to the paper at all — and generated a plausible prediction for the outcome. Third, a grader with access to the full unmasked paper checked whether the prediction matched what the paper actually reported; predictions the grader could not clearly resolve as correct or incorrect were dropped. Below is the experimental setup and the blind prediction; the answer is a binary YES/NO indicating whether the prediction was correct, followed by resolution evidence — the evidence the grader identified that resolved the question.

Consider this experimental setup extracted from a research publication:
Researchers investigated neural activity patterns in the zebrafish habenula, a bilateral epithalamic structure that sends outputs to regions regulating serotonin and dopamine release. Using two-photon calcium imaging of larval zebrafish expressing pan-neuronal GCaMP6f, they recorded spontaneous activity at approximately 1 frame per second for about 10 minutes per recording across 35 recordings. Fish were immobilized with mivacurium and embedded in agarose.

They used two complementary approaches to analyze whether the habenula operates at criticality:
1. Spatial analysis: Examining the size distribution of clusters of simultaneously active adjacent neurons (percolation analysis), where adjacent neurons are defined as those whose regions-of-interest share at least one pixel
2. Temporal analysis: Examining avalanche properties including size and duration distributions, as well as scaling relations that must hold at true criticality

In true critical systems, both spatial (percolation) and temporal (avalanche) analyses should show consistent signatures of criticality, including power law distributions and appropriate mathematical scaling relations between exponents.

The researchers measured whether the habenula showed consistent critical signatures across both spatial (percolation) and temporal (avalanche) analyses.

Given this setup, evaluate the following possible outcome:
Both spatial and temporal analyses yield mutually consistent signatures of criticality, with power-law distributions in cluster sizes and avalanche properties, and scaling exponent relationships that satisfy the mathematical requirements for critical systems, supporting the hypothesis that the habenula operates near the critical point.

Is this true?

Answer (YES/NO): NO